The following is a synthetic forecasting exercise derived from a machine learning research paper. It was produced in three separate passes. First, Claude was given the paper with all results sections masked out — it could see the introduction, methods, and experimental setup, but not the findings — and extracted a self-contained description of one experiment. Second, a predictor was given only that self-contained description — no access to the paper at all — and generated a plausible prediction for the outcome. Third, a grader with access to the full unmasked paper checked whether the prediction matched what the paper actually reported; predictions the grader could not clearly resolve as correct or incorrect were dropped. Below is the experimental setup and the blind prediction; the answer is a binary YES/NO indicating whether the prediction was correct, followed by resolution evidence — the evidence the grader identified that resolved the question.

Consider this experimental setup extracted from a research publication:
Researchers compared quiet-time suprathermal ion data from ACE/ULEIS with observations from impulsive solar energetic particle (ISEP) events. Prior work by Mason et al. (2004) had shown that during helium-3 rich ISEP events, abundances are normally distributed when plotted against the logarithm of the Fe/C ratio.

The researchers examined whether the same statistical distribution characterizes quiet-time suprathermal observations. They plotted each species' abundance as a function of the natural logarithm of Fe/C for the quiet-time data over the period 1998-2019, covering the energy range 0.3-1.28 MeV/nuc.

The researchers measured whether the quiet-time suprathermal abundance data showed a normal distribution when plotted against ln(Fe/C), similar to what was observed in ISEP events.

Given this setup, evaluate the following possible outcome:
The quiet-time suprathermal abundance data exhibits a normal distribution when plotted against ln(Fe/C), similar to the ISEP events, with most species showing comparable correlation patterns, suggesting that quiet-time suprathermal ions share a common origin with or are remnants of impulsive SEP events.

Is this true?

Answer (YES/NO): NO